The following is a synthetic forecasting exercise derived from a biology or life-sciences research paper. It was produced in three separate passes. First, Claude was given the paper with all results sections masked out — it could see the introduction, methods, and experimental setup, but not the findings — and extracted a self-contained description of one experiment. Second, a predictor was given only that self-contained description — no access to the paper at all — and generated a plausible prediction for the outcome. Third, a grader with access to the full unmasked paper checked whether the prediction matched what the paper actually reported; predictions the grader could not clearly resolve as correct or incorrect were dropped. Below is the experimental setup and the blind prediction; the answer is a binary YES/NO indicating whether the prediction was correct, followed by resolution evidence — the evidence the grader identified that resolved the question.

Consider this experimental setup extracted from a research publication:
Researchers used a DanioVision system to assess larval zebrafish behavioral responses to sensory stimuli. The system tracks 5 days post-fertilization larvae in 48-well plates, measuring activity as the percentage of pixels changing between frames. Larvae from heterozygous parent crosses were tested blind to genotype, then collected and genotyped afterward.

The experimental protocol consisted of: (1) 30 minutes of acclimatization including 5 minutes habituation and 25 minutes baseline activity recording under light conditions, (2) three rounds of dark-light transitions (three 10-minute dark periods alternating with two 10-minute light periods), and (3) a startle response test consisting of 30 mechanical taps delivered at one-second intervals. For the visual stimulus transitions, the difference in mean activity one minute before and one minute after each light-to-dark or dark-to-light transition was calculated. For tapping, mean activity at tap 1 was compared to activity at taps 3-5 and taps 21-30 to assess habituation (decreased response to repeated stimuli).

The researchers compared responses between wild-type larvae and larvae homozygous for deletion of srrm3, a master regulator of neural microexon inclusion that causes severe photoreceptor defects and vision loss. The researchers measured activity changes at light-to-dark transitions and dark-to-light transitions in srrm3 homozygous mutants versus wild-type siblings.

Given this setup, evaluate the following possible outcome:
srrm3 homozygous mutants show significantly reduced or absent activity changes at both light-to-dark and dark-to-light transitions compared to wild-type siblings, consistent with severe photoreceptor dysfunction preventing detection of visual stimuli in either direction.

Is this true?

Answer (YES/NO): NO